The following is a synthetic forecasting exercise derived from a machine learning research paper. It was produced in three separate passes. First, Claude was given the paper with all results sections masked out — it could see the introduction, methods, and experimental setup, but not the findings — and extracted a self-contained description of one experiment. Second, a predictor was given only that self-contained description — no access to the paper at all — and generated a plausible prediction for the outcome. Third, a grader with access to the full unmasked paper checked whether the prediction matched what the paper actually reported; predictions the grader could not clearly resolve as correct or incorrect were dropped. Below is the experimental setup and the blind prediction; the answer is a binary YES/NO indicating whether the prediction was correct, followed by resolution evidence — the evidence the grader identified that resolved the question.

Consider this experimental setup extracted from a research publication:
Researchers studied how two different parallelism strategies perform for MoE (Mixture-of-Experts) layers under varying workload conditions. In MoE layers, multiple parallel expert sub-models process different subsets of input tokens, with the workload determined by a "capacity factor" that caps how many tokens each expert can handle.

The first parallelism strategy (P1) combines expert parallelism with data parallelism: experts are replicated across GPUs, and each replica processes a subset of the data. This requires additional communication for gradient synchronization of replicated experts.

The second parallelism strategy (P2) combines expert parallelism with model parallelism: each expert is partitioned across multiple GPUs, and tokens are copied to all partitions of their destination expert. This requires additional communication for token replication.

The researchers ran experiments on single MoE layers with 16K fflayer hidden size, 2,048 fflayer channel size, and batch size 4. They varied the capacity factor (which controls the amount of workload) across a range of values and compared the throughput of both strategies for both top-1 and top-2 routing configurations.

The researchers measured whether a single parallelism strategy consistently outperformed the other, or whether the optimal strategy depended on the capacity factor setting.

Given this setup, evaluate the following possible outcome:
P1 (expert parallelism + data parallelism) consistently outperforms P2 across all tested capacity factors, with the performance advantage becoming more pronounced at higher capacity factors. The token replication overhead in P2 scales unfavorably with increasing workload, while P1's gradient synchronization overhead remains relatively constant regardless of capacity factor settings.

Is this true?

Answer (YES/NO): NO